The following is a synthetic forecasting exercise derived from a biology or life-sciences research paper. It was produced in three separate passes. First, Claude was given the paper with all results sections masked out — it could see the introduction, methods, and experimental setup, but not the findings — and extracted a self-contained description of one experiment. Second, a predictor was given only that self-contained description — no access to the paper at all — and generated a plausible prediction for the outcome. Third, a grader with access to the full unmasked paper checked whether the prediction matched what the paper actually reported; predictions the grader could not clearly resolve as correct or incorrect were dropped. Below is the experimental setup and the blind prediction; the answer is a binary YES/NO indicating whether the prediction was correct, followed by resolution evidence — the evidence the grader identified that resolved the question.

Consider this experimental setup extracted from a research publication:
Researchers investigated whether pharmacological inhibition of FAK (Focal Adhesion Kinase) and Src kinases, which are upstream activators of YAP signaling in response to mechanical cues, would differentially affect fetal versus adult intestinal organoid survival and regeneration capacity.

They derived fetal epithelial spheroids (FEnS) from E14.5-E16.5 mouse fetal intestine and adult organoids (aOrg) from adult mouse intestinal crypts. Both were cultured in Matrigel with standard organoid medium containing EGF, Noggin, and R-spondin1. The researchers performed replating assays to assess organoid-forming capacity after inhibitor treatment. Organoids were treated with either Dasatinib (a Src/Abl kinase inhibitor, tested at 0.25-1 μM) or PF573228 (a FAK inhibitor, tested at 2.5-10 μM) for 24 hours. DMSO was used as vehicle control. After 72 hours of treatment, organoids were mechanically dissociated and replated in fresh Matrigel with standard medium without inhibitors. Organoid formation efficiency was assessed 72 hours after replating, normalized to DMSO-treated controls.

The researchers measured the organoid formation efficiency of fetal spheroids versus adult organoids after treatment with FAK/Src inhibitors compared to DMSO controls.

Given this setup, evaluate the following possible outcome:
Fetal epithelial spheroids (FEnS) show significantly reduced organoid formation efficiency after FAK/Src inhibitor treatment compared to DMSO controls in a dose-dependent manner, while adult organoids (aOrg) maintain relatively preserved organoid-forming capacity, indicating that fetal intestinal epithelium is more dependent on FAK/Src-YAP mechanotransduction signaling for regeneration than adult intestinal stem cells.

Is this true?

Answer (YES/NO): YES